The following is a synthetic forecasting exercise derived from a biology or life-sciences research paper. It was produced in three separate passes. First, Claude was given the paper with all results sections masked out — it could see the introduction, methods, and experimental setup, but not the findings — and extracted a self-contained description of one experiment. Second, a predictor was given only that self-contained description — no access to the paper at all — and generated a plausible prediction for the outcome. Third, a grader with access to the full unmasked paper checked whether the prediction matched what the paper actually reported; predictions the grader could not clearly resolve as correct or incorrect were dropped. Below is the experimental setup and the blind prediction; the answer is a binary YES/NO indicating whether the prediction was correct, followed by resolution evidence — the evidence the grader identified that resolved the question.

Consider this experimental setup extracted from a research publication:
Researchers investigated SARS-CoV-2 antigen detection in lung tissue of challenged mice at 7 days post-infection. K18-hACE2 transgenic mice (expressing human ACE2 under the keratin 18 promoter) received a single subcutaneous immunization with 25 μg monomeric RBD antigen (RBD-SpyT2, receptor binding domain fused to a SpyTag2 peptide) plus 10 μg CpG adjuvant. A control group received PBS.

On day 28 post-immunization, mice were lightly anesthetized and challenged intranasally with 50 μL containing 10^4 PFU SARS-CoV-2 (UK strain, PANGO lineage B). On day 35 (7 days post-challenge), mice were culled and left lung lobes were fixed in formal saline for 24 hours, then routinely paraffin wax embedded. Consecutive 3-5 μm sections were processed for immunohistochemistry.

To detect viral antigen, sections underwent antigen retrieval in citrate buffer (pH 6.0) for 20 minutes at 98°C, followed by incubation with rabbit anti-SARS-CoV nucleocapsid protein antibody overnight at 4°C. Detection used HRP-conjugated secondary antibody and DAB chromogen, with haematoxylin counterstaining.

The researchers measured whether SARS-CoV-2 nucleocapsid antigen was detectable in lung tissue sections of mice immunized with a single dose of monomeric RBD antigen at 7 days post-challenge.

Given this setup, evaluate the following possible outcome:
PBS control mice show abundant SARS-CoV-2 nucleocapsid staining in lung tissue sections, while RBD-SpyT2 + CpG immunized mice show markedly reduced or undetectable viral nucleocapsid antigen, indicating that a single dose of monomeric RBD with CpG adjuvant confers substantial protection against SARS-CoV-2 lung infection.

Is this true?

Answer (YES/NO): NO